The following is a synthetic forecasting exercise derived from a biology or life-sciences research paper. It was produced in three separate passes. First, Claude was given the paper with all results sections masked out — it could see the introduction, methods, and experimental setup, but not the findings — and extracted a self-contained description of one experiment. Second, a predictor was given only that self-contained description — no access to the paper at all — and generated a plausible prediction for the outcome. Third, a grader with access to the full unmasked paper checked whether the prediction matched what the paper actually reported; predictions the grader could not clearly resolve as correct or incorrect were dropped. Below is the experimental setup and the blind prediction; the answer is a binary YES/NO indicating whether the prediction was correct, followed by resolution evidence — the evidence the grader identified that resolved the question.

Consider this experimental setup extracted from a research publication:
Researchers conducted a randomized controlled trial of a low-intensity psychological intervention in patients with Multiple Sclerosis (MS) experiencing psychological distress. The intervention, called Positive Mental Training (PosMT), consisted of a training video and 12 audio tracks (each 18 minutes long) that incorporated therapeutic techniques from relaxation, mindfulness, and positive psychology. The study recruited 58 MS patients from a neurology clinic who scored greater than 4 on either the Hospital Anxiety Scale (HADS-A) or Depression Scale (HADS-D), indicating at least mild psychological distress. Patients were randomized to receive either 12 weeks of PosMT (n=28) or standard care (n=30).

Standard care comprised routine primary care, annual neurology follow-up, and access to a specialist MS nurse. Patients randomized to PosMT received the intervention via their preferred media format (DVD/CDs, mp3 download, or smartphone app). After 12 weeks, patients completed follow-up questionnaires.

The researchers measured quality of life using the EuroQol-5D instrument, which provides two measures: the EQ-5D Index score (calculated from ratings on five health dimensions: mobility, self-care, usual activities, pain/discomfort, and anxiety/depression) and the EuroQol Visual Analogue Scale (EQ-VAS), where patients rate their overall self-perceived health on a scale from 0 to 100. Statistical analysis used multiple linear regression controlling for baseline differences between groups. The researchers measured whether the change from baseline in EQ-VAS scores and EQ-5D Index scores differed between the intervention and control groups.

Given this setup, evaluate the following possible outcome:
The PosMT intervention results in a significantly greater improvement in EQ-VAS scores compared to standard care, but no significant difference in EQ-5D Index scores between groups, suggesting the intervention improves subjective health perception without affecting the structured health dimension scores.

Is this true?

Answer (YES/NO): YES